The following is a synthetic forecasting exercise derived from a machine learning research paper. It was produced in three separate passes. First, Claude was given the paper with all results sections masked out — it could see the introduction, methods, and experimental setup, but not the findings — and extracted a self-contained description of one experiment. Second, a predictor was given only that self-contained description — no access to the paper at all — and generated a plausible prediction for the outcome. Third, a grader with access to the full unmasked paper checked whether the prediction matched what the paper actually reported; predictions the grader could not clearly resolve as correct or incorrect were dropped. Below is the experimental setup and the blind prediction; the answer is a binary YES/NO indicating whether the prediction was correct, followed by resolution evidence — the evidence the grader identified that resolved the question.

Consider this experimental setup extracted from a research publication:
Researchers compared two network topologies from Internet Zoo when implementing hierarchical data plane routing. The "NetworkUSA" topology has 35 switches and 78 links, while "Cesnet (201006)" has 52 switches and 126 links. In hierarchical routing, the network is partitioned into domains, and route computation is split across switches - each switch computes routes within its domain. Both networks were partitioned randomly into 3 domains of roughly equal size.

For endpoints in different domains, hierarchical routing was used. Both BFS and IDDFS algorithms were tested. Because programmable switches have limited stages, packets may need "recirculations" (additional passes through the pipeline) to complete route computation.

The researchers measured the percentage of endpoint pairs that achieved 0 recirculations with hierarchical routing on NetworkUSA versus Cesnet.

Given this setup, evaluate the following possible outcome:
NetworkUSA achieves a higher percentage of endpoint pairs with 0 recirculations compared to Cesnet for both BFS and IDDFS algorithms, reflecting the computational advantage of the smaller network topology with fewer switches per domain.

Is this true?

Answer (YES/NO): NO